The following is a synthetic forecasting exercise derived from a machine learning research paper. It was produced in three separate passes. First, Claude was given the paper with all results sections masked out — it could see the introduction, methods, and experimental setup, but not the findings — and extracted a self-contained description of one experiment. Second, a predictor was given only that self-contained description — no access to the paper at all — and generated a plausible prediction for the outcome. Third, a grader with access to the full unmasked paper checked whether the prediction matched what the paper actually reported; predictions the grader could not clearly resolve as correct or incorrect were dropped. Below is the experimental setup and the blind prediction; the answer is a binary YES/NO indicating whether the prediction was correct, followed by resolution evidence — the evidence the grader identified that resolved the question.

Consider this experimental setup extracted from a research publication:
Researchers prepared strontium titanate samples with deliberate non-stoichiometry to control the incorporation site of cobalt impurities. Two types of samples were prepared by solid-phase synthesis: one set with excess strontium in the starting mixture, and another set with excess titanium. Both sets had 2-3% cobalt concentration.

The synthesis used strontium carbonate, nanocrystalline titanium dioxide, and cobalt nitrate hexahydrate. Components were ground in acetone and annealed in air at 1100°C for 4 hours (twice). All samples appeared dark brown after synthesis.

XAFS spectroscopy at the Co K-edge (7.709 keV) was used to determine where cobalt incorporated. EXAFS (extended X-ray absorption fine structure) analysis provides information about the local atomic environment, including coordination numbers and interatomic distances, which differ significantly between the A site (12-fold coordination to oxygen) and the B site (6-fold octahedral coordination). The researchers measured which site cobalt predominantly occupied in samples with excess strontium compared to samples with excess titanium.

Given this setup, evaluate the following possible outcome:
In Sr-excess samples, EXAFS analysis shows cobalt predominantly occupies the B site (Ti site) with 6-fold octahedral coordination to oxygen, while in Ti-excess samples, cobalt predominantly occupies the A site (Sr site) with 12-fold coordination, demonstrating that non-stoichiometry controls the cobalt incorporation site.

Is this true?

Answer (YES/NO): YES